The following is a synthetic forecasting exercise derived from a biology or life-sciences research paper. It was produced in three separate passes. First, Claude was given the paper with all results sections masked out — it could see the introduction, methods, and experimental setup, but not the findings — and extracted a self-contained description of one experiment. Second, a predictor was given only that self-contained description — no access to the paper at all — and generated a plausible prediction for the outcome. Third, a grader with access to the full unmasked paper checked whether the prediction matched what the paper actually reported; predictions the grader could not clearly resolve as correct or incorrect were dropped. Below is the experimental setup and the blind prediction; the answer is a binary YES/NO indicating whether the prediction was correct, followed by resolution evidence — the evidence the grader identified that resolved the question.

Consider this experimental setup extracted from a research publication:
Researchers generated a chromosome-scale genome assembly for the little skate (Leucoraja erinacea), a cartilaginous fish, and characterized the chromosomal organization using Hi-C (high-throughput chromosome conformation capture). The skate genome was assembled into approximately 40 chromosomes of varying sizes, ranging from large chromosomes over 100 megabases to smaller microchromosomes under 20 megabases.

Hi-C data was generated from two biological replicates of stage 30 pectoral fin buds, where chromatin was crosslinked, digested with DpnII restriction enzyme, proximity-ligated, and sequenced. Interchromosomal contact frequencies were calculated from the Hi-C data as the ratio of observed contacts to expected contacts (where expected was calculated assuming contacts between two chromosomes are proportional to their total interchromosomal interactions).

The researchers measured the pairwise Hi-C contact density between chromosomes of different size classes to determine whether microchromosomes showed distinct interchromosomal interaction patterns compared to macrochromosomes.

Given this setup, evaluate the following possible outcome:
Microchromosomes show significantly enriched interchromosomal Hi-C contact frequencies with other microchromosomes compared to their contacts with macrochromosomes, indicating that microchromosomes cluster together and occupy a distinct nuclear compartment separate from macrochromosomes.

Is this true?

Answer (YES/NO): YES